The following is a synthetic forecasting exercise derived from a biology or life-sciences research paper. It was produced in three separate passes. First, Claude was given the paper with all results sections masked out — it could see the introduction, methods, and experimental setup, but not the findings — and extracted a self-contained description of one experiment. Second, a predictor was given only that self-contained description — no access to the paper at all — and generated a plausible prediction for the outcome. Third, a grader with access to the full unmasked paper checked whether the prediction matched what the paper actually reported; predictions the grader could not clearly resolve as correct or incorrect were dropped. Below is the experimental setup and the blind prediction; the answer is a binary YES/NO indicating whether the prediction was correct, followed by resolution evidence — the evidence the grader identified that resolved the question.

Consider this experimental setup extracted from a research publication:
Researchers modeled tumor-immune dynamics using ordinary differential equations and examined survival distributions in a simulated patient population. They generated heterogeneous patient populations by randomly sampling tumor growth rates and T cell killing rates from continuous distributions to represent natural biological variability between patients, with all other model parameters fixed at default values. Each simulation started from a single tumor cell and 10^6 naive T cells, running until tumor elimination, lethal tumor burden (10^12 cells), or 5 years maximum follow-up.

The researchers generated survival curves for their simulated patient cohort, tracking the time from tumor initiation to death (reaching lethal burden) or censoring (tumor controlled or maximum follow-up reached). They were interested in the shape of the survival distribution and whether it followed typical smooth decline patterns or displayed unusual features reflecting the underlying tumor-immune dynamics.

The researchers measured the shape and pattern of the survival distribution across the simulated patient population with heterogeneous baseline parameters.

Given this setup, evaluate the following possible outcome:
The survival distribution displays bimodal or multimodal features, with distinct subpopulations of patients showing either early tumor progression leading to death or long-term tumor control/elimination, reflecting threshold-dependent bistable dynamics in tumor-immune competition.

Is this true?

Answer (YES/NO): YES